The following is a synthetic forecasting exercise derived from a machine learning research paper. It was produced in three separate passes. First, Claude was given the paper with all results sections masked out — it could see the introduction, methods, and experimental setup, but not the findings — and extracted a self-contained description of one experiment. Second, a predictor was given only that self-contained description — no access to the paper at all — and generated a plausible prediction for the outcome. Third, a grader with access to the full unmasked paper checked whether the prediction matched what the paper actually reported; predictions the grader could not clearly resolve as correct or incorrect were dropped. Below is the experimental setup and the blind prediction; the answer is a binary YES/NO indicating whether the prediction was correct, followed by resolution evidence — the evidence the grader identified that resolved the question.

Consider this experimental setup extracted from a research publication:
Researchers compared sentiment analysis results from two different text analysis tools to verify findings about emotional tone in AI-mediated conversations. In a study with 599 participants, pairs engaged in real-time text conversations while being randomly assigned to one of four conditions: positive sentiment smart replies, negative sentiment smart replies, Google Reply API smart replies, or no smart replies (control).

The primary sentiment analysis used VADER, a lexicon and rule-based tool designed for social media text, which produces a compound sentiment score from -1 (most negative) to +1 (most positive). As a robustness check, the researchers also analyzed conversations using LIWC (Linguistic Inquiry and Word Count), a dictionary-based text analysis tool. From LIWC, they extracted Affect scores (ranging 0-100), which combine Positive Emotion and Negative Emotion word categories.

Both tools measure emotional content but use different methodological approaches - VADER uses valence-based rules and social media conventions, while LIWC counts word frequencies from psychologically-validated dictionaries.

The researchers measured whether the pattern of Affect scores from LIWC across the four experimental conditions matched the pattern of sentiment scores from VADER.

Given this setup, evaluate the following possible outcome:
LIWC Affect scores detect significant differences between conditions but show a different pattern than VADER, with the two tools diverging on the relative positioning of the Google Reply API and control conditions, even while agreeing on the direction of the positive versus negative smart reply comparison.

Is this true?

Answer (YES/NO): NO